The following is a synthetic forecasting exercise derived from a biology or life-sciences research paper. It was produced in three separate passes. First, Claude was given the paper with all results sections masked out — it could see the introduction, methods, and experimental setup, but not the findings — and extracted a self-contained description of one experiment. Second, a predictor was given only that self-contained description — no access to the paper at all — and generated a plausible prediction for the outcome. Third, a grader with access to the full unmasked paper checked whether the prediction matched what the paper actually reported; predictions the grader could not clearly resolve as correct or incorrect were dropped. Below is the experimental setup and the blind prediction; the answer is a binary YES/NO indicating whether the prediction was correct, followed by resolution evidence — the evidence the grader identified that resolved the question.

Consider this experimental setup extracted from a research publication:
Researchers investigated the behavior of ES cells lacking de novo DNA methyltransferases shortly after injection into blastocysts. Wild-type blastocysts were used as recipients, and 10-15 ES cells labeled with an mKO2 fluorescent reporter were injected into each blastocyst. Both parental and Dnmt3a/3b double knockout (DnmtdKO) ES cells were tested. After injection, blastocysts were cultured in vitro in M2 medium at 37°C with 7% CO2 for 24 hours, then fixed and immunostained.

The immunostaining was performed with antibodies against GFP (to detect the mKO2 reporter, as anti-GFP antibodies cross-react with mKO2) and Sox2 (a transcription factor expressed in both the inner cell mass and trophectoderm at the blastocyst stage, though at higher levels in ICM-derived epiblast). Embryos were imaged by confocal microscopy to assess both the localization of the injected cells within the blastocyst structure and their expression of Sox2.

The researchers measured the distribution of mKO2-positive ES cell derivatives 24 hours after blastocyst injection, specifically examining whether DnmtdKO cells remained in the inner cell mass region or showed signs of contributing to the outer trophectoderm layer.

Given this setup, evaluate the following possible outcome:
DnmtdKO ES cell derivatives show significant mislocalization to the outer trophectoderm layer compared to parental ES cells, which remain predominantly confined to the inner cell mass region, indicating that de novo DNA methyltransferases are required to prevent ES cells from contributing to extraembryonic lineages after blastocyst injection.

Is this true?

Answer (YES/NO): NO